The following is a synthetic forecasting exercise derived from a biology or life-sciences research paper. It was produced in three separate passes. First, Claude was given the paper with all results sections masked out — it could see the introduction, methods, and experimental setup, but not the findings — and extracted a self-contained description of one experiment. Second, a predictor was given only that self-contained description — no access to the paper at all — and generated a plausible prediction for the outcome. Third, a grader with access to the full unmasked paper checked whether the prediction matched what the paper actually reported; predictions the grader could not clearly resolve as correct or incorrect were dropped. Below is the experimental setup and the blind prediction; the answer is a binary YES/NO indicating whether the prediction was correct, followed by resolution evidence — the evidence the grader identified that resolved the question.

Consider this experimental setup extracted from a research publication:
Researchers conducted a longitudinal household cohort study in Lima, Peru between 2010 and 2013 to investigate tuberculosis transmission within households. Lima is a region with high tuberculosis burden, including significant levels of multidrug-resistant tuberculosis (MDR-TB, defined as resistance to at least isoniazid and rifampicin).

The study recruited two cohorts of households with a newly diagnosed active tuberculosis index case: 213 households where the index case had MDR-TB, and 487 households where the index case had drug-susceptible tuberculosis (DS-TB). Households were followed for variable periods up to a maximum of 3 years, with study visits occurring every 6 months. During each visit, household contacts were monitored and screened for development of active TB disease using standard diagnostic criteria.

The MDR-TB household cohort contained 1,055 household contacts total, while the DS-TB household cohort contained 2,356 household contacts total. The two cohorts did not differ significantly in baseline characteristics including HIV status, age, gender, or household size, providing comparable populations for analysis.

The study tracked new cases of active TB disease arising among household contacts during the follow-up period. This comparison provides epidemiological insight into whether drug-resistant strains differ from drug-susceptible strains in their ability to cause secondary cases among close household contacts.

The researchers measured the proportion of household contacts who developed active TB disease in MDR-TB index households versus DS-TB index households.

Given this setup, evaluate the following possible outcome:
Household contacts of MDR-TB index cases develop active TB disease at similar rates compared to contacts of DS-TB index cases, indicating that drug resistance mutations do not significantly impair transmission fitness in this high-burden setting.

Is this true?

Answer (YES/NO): NO